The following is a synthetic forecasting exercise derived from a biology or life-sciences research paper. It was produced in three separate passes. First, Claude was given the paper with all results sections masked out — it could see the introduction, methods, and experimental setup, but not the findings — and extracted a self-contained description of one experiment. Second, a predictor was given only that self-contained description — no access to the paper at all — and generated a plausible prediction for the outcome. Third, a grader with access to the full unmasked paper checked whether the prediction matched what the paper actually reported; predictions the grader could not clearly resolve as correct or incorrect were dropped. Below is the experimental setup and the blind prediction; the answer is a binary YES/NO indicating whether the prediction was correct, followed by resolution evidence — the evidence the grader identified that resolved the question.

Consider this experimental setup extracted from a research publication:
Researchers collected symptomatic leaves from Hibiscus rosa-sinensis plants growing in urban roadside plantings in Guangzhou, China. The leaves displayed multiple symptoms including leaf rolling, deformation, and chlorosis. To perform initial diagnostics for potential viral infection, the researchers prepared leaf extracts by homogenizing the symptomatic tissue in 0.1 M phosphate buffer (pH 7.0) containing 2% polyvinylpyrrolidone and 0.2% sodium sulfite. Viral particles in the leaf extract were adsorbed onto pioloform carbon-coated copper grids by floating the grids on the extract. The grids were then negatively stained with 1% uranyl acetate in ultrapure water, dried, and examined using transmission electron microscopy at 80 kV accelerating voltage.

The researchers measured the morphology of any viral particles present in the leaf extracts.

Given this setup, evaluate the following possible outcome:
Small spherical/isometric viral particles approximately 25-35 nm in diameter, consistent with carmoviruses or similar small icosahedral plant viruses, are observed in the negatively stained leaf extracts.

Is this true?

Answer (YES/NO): NO